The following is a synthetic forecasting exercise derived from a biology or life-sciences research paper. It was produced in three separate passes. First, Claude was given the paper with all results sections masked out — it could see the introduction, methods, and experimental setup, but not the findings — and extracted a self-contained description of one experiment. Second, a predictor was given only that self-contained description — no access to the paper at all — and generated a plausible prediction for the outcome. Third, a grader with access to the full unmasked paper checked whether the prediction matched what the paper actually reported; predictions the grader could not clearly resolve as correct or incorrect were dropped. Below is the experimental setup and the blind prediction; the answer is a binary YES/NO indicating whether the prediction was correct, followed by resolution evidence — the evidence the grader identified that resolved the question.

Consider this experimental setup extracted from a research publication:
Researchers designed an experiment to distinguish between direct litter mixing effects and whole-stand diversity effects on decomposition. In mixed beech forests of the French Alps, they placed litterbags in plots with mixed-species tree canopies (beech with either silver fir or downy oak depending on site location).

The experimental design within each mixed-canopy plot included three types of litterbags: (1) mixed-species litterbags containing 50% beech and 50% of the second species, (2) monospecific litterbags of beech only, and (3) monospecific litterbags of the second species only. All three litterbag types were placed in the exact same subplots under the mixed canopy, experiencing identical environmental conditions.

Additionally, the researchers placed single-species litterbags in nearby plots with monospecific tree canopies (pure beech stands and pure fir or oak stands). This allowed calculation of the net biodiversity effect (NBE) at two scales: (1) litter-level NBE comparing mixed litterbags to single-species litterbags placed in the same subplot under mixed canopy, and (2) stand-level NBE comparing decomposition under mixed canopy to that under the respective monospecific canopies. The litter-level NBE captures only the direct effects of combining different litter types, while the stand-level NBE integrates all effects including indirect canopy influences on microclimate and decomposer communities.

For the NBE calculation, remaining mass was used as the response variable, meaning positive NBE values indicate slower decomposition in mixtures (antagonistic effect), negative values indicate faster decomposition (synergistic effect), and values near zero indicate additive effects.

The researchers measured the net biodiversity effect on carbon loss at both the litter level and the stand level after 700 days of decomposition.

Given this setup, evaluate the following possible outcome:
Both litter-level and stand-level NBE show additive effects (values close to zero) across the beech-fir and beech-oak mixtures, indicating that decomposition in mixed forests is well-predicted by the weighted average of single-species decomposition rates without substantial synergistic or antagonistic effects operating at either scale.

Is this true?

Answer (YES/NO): NO